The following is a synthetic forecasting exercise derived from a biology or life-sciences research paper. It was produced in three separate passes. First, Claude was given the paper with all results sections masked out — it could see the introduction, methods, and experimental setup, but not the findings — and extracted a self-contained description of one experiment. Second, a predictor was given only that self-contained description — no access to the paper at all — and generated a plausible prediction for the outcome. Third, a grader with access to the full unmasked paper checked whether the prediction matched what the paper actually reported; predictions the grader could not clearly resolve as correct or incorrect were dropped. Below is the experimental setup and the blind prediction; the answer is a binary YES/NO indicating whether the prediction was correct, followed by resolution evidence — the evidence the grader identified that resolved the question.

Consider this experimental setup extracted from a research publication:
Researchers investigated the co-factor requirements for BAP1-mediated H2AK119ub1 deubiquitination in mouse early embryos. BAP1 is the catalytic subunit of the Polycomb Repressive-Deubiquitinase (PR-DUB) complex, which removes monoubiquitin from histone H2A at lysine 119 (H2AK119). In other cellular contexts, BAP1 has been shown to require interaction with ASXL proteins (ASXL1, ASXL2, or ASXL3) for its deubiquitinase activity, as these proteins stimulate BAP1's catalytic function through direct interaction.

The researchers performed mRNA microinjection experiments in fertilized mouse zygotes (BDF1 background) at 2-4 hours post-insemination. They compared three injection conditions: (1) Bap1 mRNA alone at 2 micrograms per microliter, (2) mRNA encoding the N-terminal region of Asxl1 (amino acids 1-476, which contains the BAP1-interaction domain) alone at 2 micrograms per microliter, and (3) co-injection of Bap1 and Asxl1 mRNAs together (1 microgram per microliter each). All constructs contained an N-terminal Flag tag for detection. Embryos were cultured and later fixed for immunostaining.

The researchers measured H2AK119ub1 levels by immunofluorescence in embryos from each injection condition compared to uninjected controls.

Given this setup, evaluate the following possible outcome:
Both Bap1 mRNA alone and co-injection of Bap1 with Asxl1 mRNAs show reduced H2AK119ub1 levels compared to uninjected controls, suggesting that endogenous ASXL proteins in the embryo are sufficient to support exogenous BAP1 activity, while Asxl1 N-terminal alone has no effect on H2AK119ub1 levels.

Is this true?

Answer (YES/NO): NO